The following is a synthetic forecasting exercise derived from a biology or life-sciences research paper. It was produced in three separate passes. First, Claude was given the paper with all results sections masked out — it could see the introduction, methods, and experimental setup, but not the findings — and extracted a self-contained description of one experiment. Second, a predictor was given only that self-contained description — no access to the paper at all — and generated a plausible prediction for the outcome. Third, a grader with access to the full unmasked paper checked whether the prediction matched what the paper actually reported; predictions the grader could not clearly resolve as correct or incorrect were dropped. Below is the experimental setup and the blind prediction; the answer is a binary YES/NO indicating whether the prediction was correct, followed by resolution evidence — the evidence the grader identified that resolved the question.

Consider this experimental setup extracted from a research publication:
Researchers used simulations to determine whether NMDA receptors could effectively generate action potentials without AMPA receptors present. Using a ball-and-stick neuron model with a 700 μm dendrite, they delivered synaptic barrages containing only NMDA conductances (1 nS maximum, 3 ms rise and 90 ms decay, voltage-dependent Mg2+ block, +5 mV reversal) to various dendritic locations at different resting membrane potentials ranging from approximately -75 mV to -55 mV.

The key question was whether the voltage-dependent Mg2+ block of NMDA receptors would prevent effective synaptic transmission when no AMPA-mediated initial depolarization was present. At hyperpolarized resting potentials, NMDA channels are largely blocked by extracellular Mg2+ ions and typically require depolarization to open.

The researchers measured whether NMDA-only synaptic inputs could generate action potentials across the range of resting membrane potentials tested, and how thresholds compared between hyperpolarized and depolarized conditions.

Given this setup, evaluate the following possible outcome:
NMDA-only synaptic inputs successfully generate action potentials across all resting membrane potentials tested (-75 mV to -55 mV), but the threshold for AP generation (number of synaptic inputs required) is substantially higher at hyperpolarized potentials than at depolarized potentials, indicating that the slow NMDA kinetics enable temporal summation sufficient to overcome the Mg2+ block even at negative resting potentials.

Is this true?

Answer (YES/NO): YES